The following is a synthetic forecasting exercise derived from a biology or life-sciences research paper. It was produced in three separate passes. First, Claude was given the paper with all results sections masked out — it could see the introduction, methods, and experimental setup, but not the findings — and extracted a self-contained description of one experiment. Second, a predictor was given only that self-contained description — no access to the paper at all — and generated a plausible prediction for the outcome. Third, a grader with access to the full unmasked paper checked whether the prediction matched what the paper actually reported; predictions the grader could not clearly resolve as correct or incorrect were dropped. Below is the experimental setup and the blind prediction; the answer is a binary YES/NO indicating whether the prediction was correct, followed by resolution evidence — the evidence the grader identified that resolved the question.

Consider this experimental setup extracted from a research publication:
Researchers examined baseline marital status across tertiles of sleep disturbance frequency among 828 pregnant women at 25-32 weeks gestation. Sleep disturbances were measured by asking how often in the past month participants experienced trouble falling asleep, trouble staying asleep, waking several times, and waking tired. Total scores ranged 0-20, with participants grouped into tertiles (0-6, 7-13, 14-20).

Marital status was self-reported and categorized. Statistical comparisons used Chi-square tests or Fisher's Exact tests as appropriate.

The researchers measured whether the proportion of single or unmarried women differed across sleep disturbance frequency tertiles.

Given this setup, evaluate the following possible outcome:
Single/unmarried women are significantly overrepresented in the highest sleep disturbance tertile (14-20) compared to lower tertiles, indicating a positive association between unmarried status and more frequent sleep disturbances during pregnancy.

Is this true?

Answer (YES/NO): YES